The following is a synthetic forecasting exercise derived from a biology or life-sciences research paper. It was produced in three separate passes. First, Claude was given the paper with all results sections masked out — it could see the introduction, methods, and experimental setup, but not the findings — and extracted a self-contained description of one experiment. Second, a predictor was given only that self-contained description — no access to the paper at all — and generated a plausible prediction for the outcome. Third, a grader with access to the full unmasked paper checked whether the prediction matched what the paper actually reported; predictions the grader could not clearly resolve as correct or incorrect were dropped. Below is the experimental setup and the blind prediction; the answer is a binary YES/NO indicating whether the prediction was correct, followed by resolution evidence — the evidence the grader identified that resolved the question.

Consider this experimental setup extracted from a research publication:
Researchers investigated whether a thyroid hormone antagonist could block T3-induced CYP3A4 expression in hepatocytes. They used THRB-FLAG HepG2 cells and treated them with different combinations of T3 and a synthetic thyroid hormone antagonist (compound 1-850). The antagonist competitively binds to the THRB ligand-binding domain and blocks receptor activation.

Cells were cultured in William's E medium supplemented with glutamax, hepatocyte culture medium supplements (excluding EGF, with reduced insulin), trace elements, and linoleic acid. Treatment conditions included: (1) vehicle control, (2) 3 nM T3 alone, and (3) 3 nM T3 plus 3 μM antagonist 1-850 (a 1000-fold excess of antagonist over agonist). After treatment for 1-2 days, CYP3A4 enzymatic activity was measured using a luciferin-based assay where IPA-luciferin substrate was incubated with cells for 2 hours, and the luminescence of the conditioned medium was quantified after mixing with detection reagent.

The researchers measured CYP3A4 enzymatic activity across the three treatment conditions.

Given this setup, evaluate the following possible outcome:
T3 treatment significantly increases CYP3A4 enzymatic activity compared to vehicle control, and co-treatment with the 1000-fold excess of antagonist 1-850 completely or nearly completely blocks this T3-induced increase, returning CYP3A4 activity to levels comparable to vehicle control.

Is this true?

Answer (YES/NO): YES